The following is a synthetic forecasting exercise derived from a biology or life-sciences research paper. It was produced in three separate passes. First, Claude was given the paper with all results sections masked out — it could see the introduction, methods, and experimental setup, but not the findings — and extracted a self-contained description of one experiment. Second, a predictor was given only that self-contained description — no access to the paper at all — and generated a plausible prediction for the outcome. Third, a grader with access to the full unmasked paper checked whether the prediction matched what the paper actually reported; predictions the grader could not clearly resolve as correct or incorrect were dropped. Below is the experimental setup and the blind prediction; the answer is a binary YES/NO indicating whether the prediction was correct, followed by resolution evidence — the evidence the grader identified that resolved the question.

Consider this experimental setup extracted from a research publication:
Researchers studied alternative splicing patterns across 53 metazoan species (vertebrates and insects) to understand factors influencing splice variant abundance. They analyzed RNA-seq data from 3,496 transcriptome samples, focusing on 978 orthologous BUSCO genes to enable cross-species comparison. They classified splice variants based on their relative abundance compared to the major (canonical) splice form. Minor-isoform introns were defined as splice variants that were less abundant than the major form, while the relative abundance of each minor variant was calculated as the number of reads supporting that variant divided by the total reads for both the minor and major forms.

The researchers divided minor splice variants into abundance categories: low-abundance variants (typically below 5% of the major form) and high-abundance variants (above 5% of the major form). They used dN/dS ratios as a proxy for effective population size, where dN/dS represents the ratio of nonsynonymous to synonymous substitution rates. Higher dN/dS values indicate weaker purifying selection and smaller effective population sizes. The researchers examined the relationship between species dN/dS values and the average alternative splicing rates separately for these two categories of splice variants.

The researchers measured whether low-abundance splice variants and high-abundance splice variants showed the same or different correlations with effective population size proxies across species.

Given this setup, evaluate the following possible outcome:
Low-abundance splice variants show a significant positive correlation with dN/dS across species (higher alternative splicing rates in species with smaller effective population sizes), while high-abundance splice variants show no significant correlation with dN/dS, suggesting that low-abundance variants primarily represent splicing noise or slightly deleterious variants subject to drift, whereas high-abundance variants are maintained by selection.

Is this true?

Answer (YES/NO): NO